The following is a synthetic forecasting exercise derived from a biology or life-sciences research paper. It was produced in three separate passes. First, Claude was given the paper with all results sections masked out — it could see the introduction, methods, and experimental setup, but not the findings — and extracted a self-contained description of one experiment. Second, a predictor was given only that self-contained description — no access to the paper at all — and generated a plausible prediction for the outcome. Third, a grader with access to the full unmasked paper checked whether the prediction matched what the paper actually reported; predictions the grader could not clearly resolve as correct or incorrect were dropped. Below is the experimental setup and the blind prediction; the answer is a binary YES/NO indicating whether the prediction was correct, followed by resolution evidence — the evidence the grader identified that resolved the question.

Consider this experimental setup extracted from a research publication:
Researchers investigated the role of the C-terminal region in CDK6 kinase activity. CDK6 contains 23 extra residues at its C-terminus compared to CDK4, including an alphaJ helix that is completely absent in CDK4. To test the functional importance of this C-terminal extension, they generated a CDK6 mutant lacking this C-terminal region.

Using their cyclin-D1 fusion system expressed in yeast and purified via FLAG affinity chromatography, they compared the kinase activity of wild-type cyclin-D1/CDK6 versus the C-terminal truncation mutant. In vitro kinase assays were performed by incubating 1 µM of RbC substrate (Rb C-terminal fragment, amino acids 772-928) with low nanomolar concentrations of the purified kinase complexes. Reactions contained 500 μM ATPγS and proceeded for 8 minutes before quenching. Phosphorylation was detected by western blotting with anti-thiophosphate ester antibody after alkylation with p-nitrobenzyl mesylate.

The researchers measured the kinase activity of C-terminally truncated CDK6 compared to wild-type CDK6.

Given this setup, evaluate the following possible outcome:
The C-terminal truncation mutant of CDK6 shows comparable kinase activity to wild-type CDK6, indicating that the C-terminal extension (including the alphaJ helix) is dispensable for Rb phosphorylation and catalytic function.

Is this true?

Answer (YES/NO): NO